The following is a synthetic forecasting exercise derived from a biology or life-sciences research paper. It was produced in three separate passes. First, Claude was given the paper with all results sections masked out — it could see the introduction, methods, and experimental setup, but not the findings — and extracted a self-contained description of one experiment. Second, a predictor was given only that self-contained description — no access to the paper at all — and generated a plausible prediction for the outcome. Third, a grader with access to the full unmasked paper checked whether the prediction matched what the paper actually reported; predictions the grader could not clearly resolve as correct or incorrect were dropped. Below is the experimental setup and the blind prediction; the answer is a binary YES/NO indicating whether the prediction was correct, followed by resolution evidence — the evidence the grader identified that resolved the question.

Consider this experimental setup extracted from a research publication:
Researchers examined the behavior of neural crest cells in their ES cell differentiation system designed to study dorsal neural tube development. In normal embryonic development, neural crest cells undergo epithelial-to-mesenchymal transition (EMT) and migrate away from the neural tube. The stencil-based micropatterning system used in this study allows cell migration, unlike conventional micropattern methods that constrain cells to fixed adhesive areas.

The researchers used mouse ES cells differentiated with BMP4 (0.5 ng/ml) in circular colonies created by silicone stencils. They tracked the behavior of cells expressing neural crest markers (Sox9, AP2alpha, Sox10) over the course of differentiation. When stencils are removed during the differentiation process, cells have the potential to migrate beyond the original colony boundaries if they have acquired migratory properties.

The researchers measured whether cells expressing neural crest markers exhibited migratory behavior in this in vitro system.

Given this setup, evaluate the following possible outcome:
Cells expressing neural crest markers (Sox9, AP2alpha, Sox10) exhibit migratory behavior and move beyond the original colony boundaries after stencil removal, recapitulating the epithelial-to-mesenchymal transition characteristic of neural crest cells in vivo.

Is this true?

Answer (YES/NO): YES